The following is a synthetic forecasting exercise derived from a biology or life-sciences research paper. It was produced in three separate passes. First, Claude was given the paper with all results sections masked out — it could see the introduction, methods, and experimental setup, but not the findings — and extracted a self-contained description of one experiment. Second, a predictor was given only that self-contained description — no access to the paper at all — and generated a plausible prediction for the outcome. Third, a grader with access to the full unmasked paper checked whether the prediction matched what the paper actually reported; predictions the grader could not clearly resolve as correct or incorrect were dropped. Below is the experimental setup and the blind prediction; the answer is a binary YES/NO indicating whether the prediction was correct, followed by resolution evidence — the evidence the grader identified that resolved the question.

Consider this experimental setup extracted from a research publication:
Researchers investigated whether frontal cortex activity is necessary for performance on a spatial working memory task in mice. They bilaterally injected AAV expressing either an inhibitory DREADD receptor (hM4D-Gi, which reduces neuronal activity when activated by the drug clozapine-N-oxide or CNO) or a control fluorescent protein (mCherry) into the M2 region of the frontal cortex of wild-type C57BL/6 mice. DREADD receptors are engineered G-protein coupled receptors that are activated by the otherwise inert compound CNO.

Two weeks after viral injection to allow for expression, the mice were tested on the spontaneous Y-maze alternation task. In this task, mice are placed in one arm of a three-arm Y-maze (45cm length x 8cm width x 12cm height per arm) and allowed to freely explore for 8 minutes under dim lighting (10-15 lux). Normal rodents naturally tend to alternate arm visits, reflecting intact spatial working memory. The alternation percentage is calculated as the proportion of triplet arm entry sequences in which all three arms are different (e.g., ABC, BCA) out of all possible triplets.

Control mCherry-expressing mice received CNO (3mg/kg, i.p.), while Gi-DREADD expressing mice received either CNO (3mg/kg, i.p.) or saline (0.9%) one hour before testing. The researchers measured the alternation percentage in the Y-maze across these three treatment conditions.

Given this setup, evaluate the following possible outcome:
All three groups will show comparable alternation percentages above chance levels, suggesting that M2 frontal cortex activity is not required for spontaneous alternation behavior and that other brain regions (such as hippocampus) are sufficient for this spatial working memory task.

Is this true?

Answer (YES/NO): NO